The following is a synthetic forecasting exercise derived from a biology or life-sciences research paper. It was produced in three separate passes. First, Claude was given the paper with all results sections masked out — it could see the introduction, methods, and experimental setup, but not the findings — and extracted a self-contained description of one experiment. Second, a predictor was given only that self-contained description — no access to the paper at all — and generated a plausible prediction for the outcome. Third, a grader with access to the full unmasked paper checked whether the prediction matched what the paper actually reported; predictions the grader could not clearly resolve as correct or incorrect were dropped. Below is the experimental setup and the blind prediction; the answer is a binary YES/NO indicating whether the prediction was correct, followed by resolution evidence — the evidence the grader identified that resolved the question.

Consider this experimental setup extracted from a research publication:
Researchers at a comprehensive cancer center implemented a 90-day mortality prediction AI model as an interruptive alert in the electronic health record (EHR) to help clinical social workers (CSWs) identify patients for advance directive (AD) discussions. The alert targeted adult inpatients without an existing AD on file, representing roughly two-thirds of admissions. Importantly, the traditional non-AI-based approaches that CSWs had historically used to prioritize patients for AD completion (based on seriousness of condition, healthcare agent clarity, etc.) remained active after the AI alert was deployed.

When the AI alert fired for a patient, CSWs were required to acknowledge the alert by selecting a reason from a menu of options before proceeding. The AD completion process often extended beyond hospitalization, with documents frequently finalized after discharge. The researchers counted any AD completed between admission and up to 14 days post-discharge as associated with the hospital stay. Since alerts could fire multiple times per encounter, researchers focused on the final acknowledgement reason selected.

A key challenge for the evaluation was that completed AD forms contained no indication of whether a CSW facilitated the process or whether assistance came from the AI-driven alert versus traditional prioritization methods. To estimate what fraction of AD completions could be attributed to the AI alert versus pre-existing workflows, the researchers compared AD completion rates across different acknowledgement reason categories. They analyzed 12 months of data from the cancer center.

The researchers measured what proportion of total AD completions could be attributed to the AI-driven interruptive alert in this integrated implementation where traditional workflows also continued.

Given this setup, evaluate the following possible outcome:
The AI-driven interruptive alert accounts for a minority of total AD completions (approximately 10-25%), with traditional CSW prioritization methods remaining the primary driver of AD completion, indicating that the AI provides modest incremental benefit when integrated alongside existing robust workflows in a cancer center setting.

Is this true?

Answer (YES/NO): YES